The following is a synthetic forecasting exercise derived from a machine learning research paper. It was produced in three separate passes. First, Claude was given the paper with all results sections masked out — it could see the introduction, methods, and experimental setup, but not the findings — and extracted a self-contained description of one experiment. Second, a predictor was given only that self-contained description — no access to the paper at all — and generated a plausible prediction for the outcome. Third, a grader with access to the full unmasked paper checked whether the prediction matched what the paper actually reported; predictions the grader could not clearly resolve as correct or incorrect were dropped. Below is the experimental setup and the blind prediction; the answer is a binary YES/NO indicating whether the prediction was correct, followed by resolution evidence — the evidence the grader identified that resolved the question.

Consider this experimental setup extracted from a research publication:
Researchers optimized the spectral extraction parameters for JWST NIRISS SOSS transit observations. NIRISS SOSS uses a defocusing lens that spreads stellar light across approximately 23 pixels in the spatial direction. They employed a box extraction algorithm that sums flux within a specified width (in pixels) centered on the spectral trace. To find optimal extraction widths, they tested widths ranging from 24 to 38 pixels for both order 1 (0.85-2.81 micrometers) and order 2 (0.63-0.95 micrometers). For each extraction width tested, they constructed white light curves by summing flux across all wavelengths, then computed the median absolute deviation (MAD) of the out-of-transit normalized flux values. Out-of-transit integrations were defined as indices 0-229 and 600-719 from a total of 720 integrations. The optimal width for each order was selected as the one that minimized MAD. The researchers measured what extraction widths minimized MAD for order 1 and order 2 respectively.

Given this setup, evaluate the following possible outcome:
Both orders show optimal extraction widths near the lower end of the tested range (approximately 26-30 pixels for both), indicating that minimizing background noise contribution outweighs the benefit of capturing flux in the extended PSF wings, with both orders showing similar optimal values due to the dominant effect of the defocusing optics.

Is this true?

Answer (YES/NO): NO